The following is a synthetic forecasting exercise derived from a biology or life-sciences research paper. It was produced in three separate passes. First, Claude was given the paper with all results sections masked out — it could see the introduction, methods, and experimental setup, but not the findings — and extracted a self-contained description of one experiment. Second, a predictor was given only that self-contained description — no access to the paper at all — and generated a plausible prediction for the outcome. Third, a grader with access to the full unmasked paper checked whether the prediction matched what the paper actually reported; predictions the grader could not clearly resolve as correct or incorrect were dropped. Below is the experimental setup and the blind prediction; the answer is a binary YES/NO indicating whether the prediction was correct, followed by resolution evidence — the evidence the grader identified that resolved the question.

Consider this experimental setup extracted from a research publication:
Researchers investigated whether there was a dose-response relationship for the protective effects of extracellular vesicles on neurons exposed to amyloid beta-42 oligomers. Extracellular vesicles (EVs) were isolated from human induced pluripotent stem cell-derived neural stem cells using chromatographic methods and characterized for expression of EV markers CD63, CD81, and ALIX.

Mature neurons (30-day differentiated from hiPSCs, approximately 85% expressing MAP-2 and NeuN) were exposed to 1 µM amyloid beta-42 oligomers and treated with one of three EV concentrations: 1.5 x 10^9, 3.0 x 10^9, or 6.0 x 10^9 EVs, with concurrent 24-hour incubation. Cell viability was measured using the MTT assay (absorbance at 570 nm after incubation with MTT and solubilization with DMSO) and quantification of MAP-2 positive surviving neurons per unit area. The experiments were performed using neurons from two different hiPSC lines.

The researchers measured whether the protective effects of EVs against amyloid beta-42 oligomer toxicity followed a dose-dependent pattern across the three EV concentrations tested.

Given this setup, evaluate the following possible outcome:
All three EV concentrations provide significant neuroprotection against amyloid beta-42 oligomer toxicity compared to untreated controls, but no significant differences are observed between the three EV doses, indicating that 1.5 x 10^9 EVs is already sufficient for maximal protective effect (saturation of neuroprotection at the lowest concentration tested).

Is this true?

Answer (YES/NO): NO